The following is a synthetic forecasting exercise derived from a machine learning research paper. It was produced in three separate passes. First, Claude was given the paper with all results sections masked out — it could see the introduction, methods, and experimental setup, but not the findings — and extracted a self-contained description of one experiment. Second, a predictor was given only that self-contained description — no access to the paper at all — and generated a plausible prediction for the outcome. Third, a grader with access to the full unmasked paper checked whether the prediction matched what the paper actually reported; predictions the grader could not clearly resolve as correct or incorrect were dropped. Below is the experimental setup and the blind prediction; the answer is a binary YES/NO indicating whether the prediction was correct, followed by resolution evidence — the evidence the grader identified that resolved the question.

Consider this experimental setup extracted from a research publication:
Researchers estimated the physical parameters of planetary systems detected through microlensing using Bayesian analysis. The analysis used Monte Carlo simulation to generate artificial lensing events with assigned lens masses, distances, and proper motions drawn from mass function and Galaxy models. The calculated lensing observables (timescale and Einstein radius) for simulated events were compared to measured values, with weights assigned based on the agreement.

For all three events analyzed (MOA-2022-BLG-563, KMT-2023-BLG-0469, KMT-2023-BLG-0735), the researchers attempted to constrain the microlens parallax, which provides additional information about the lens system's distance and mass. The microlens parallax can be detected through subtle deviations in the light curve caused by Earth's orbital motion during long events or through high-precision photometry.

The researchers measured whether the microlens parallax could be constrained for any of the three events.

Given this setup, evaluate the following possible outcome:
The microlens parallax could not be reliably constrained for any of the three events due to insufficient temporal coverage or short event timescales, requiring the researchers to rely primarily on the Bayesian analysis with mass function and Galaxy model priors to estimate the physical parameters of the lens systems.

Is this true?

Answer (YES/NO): YES